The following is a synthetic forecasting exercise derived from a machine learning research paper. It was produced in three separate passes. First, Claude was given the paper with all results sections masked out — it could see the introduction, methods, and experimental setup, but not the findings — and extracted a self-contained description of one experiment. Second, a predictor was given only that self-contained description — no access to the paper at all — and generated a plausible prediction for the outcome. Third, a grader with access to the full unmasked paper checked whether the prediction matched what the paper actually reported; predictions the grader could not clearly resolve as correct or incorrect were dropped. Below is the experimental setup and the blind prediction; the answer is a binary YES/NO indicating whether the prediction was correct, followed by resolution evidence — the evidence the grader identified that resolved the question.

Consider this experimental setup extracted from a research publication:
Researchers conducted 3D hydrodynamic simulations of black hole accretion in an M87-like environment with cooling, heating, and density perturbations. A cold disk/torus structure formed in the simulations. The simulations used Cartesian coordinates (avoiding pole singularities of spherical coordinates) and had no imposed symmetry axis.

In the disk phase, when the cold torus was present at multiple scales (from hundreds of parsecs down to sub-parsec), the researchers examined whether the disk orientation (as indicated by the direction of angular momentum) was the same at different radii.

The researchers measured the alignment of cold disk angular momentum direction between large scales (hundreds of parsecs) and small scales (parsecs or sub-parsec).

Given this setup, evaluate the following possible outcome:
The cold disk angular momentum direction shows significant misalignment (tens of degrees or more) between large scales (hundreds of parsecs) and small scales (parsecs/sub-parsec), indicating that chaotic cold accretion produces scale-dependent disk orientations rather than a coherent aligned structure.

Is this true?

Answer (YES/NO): YES